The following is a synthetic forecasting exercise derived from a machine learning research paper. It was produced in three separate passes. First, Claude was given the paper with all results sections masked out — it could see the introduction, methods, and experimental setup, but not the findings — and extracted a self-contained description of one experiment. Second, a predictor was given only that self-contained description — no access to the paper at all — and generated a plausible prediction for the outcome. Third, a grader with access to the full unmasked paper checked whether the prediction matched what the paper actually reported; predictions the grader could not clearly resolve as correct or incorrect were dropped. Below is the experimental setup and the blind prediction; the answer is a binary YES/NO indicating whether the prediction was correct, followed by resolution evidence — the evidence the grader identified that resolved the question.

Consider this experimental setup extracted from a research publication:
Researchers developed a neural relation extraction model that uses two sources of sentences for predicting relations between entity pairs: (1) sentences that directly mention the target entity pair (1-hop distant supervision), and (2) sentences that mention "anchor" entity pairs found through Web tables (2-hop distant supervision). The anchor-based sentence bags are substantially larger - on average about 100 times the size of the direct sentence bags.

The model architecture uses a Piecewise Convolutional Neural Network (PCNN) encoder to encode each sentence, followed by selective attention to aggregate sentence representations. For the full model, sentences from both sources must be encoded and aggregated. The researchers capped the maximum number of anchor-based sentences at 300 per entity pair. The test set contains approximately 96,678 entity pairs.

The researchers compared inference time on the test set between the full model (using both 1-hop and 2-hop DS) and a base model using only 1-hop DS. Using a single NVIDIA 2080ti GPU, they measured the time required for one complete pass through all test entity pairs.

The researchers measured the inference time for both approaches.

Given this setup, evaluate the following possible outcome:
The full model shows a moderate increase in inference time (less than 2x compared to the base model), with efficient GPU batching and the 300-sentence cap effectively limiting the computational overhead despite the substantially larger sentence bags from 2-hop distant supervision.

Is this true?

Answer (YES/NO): NO